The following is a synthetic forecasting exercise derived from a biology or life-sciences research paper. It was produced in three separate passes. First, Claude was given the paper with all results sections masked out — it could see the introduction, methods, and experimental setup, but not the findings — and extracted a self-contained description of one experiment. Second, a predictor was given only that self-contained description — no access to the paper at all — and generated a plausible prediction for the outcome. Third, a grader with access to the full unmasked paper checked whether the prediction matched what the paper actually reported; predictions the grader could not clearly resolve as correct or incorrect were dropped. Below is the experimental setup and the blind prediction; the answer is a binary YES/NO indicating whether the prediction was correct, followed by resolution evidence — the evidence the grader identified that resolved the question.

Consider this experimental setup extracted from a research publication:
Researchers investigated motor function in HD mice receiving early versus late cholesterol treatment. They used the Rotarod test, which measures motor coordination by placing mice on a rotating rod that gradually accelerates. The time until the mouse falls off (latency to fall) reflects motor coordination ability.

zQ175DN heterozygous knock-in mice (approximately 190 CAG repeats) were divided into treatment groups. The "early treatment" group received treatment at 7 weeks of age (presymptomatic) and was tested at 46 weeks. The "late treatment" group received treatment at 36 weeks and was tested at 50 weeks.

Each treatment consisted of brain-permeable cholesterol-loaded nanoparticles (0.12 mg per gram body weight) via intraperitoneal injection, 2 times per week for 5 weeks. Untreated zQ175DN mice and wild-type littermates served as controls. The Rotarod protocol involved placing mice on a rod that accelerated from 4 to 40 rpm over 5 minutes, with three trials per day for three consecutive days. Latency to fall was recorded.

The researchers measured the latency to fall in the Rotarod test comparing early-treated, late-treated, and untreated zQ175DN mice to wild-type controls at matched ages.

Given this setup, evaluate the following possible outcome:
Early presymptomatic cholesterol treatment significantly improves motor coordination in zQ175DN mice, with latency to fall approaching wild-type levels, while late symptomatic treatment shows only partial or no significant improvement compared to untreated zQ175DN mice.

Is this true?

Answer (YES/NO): NO